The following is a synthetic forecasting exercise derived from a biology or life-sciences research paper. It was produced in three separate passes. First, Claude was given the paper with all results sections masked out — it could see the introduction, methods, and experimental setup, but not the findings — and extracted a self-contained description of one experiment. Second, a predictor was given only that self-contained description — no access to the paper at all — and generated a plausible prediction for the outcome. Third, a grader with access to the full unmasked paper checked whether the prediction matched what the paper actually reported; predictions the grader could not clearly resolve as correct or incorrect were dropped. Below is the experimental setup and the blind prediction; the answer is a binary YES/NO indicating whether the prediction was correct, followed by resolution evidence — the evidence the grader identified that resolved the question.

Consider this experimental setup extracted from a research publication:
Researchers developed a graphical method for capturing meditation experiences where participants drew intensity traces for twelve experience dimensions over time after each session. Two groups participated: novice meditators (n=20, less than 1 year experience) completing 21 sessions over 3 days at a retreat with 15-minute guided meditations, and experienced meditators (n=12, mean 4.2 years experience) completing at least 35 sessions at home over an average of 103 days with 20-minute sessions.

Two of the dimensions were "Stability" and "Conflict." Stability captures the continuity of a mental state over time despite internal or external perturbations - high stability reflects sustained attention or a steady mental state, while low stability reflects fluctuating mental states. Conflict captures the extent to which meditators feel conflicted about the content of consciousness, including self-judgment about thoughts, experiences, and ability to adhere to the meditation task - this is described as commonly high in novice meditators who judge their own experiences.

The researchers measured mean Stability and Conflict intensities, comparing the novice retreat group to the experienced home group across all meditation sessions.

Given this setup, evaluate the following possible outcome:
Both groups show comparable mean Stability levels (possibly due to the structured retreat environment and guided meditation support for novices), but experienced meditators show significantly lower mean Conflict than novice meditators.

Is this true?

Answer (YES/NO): NO